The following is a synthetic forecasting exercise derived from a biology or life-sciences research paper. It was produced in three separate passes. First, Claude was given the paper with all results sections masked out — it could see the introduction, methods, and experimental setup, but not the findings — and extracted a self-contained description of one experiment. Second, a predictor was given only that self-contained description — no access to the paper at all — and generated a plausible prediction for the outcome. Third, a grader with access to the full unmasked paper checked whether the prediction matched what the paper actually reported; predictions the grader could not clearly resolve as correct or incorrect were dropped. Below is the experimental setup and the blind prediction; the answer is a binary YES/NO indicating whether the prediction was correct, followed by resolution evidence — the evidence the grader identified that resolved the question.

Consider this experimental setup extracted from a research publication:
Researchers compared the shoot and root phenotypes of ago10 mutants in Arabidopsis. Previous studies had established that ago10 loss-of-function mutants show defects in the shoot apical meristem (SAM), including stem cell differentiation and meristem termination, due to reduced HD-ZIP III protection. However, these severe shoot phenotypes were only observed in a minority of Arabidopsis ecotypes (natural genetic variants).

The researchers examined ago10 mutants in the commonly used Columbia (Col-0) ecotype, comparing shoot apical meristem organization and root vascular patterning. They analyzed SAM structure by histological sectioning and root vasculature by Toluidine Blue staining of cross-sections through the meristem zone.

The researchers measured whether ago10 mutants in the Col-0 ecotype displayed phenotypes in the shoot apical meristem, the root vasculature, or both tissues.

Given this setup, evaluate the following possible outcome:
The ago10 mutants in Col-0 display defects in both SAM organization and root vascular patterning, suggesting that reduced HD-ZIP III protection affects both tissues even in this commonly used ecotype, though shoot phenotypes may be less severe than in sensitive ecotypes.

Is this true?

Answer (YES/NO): NO